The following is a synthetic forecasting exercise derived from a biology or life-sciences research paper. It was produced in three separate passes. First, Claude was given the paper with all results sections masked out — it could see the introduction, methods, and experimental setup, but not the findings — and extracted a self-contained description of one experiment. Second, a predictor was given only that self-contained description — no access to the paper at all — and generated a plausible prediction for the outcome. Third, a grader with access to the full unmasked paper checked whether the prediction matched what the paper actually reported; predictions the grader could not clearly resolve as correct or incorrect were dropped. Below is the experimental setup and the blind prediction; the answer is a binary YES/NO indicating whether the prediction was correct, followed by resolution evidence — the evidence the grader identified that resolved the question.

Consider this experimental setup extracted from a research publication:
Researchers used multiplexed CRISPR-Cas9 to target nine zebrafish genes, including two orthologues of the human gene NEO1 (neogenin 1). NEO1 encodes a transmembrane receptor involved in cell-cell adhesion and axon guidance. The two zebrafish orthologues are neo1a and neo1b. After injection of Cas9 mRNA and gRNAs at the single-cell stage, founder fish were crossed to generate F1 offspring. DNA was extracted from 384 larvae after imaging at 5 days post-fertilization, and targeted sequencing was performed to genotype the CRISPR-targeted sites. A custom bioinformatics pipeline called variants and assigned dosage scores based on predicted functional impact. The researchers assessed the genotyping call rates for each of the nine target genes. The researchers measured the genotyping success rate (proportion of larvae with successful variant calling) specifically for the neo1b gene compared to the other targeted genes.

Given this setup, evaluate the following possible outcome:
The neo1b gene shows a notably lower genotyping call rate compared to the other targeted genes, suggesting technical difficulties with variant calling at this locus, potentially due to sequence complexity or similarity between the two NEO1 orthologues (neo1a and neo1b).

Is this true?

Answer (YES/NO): YES